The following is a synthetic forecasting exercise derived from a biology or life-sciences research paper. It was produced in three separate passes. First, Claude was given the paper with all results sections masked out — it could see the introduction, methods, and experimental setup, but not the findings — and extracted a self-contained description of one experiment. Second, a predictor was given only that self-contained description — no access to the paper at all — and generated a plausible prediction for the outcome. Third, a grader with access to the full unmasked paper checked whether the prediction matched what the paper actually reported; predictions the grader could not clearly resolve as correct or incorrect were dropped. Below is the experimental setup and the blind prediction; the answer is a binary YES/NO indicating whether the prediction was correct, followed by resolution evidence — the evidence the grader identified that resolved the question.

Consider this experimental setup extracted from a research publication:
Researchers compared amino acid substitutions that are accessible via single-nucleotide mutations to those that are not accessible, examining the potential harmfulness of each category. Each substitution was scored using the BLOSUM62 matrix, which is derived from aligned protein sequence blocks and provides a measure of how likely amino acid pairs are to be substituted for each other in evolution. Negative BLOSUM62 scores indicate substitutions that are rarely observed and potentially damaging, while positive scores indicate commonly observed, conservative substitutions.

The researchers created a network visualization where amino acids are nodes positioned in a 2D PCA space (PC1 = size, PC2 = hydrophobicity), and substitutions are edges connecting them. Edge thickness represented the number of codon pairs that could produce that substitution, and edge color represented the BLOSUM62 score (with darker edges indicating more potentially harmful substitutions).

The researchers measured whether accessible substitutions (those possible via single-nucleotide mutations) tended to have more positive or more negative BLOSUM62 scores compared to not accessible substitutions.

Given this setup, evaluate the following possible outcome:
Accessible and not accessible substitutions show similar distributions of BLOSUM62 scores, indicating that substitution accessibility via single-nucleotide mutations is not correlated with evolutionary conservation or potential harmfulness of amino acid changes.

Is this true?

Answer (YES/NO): NO